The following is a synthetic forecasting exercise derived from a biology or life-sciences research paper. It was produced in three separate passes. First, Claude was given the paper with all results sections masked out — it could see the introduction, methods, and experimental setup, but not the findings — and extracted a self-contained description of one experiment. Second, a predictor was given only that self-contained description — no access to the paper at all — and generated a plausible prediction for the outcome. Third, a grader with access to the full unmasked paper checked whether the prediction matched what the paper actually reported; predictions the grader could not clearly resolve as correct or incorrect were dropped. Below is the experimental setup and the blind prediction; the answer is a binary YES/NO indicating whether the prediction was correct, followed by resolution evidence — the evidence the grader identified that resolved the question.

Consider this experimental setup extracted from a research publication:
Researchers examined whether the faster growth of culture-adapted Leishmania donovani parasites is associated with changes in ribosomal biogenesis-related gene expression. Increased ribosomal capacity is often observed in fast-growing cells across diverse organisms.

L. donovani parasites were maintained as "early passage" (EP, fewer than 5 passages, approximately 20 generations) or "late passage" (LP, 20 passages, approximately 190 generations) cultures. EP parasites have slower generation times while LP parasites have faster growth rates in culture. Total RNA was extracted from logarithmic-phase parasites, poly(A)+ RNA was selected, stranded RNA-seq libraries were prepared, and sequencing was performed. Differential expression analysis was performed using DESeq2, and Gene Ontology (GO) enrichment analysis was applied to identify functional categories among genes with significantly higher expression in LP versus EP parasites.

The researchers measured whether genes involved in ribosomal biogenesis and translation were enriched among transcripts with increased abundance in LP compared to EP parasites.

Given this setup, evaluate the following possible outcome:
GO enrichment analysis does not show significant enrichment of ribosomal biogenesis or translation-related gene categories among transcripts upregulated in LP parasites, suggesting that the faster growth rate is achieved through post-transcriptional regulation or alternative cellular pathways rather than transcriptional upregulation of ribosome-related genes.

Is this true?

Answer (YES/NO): NO